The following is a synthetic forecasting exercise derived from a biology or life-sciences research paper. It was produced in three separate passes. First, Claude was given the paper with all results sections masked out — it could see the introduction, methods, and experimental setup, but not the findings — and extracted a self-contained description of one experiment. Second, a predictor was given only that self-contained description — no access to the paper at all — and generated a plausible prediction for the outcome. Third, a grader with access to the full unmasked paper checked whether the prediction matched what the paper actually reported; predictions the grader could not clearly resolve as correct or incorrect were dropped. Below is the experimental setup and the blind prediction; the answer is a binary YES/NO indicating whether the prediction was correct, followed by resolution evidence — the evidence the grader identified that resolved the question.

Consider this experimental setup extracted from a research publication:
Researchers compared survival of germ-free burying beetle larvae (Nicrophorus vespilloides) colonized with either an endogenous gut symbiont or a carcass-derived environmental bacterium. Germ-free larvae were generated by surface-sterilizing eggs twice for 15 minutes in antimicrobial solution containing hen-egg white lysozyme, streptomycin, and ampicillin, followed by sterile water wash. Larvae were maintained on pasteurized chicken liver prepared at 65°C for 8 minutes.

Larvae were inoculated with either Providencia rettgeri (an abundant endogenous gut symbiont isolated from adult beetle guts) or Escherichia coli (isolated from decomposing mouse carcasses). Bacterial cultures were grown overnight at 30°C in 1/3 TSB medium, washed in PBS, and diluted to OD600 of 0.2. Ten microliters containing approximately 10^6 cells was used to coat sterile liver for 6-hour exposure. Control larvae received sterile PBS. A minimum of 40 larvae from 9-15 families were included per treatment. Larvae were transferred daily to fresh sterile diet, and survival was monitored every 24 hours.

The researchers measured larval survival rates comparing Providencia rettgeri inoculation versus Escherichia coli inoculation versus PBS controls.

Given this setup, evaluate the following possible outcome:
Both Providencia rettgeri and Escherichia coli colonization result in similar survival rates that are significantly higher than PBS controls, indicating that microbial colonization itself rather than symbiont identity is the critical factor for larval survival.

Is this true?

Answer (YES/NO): NO